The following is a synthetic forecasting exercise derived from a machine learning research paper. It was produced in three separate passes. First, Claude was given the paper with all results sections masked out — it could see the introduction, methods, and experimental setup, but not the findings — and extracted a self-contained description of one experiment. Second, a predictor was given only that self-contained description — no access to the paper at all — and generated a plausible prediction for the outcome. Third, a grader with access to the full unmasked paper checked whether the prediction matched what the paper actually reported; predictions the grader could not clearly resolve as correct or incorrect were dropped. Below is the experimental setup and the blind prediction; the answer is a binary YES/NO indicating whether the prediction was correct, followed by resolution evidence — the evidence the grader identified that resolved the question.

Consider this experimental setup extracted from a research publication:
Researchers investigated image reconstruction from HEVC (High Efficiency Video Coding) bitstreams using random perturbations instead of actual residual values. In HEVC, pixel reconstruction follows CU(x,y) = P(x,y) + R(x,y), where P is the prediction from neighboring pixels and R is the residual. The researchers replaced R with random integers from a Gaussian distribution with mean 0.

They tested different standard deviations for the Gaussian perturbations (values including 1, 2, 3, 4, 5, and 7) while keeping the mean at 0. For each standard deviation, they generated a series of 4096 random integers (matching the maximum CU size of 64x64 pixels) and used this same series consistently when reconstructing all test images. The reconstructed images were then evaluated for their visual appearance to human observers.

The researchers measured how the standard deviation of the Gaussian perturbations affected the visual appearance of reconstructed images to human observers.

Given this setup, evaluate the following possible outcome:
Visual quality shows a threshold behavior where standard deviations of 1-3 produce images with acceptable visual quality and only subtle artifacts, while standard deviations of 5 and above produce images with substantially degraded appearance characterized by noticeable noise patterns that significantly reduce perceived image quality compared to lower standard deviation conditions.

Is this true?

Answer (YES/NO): NO